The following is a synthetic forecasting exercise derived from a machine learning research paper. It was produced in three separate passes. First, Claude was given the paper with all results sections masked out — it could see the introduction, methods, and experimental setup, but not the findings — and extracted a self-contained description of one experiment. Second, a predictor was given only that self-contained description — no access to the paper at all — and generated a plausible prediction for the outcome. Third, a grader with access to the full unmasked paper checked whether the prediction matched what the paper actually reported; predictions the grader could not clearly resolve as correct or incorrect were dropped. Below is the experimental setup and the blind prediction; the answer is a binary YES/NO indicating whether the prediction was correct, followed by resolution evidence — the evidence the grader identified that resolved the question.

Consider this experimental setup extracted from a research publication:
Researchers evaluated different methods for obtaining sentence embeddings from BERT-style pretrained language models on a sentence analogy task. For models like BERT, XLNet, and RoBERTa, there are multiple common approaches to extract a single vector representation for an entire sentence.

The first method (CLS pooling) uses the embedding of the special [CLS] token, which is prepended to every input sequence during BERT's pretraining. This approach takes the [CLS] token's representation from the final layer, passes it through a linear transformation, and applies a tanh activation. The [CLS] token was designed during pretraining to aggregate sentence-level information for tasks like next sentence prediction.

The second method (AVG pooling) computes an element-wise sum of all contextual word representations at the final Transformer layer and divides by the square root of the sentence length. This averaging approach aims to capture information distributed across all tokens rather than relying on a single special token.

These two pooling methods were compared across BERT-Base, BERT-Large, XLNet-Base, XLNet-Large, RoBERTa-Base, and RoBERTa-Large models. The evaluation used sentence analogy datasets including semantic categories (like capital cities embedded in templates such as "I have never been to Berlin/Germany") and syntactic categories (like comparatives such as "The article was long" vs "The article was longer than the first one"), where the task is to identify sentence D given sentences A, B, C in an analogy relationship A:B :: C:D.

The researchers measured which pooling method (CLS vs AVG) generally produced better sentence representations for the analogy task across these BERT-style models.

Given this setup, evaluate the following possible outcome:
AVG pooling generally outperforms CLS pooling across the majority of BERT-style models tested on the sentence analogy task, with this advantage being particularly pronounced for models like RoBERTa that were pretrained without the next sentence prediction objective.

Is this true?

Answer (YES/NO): NO